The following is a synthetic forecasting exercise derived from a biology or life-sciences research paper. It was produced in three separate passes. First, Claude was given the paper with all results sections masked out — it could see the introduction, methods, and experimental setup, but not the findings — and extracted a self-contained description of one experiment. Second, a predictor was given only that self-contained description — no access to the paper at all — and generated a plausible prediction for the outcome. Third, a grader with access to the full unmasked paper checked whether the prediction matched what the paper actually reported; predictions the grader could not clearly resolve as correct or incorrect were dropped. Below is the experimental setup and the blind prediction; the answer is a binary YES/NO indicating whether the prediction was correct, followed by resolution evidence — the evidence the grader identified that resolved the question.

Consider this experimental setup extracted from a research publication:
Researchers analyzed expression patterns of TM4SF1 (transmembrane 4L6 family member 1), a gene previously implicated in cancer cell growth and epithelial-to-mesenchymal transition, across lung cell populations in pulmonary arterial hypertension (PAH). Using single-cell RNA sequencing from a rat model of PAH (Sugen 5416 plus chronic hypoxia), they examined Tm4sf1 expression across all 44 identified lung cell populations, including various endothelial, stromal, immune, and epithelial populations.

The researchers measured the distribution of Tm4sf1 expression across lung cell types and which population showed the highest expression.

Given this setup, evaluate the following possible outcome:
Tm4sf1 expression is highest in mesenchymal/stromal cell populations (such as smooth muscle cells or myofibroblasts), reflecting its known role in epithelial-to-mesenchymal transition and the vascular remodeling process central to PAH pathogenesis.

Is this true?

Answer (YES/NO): NO